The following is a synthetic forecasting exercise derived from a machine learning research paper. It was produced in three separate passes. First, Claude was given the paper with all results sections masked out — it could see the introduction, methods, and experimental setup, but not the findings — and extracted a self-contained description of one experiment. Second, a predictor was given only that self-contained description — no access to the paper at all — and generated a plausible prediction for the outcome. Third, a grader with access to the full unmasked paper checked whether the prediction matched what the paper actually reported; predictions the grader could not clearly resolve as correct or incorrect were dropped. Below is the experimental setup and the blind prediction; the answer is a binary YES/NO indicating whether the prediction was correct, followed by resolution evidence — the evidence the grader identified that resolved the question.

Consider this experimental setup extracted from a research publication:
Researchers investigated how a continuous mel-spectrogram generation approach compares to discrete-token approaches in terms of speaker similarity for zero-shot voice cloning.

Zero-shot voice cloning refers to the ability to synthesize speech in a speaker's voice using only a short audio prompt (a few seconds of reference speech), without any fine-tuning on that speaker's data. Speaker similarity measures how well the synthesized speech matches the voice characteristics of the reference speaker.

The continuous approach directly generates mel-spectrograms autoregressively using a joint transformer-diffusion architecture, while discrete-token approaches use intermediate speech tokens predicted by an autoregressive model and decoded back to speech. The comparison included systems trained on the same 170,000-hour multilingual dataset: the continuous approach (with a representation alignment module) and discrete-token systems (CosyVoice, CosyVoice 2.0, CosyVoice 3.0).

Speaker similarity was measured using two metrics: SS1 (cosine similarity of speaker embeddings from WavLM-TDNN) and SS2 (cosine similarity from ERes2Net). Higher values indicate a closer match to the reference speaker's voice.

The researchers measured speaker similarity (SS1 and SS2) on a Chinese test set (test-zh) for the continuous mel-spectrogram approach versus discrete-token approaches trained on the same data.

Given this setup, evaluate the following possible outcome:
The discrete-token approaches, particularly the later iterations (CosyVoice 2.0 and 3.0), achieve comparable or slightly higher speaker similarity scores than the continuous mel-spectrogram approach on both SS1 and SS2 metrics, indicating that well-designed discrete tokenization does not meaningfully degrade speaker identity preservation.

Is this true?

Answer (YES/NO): YES